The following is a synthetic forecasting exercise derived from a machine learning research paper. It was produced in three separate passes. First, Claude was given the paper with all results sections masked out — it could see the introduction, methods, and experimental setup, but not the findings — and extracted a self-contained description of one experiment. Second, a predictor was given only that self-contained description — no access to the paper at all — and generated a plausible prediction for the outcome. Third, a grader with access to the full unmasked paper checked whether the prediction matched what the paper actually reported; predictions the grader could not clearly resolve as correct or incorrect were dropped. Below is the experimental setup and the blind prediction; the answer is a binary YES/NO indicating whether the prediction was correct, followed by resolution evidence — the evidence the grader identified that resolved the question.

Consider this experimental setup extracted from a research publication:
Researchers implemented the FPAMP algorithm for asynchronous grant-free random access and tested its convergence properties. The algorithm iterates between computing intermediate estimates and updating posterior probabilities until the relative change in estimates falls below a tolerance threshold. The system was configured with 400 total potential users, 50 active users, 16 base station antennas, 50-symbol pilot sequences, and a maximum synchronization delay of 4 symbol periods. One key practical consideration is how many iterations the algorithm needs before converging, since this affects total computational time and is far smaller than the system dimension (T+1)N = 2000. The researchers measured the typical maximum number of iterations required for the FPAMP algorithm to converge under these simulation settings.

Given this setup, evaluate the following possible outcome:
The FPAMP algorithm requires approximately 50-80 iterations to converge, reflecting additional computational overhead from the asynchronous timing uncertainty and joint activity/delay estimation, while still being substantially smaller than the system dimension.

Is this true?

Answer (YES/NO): NO